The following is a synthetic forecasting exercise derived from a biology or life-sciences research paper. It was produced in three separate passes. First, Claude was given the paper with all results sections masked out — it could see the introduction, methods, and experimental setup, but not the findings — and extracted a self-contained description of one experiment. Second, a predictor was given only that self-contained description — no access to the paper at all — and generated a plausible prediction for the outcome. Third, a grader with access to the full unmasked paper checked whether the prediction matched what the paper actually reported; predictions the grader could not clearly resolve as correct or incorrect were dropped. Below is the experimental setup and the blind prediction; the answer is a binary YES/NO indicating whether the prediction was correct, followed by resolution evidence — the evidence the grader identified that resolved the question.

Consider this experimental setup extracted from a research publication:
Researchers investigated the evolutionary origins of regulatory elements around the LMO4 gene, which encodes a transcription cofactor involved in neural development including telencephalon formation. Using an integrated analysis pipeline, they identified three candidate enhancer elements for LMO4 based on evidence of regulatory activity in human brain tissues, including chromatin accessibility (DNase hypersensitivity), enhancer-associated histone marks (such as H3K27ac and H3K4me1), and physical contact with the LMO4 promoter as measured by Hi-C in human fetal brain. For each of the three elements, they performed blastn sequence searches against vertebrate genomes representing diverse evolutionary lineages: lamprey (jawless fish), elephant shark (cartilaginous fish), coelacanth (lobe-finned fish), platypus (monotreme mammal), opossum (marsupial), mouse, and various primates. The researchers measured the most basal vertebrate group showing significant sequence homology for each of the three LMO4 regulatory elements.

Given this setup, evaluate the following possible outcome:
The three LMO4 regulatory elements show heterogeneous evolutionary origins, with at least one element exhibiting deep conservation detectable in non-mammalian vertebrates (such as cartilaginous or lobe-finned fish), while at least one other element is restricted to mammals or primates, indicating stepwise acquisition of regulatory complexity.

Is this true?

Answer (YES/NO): YES